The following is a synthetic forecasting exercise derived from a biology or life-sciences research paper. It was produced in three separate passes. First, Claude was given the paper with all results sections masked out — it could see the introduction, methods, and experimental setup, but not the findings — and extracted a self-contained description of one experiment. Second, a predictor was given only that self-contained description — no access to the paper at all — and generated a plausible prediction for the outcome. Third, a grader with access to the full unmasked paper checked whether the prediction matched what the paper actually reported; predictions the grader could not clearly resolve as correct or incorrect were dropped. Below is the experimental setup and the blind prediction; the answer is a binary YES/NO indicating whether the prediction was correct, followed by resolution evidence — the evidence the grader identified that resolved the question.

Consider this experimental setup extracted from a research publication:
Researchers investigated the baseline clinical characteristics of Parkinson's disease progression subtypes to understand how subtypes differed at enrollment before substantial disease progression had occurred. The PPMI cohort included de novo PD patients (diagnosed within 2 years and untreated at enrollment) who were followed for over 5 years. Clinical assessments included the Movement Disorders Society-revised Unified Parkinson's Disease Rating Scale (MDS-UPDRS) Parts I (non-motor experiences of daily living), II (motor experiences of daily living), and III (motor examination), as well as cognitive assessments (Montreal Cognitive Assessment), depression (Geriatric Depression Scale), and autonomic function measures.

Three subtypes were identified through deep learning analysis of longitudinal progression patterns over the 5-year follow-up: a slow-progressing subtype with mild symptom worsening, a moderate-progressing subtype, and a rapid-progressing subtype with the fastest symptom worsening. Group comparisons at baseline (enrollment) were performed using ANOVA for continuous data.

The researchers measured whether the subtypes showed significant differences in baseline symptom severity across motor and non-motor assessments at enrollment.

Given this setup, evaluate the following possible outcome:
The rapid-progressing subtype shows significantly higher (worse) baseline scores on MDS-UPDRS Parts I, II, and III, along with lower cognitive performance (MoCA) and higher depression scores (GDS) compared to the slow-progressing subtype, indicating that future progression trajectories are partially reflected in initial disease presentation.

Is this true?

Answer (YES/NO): NO